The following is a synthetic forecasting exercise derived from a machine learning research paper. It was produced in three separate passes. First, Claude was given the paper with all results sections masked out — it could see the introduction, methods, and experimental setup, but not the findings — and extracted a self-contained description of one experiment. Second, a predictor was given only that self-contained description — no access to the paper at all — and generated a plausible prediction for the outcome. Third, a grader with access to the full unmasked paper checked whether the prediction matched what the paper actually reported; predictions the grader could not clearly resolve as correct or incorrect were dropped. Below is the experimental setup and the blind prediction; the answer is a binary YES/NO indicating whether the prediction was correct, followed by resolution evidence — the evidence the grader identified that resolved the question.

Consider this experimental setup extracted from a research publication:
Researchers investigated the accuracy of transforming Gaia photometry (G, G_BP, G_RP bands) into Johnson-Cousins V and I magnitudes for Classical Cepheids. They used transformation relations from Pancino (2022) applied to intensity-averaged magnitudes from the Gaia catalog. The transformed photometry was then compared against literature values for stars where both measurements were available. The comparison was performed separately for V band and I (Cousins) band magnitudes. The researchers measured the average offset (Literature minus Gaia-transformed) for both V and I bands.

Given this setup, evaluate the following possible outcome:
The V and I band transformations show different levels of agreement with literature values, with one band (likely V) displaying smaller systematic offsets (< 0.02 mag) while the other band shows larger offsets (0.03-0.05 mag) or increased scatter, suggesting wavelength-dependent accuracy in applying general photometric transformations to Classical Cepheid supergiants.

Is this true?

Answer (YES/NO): YES